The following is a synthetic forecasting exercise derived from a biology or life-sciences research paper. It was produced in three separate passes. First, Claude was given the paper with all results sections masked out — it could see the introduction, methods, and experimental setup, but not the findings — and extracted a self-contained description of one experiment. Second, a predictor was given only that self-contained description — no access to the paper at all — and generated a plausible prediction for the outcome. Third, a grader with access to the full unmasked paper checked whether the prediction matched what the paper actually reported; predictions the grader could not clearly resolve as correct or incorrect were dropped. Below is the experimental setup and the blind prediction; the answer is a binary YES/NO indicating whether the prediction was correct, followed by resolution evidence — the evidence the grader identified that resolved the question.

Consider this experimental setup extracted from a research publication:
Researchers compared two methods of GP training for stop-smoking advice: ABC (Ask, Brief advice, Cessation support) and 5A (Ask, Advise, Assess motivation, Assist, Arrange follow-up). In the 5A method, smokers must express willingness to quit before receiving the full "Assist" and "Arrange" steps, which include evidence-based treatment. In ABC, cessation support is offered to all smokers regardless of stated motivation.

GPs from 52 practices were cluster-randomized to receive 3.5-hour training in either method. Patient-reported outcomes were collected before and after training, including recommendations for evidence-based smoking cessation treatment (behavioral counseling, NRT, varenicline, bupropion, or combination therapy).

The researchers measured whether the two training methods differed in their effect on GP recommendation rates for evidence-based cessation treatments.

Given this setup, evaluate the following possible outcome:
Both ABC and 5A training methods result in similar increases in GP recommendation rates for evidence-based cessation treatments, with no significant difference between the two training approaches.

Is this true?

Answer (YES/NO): NO